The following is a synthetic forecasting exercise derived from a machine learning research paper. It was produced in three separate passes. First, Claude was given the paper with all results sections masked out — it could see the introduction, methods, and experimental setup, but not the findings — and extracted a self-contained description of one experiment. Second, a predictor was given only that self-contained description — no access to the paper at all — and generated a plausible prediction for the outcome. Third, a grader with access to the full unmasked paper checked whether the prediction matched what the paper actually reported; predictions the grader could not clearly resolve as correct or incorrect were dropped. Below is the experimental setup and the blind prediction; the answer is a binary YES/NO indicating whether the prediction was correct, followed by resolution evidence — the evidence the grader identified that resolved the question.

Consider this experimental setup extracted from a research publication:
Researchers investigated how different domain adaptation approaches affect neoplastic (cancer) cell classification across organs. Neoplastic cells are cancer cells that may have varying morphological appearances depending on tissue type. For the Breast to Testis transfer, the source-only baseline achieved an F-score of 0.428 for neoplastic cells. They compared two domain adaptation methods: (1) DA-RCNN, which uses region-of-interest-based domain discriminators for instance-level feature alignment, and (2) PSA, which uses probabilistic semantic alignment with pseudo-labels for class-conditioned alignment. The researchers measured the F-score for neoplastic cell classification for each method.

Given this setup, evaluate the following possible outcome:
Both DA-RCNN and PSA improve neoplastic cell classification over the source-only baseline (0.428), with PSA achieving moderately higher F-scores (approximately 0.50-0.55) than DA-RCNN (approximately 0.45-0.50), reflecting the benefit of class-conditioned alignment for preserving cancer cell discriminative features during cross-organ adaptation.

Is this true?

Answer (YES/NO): NO